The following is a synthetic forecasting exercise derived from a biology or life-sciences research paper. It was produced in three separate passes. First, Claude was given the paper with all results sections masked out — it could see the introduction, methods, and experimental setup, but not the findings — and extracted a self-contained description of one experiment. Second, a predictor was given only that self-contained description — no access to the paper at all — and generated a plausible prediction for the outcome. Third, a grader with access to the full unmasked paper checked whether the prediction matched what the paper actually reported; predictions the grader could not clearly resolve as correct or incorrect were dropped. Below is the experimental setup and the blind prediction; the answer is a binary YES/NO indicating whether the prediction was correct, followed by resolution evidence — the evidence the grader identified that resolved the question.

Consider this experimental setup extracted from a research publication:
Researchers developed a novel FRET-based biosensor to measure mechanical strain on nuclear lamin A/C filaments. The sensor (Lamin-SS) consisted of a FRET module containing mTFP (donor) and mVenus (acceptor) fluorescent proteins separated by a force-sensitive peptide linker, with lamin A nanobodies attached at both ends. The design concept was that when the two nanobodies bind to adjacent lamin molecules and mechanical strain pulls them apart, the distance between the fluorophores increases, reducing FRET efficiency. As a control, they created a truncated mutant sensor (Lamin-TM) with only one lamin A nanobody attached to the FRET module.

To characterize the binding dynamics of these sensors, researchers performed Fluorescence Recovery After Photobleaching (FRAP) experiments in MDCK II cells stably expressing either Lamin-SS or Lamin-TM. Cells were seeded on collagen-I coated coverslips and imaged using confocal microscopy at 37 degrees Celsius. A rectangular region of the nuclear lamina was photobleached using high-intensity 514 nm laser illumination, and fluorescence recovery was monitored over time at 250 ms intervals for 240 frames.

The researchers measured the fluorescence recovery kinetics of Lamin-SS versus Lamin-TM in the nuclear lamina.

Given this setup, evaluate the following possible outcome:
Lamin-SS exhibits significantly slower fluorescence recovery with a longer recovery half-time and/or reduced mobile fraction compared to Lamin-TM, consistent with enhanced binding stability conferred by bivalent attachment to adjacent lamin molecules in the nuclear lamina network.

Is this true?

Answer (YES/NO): YES